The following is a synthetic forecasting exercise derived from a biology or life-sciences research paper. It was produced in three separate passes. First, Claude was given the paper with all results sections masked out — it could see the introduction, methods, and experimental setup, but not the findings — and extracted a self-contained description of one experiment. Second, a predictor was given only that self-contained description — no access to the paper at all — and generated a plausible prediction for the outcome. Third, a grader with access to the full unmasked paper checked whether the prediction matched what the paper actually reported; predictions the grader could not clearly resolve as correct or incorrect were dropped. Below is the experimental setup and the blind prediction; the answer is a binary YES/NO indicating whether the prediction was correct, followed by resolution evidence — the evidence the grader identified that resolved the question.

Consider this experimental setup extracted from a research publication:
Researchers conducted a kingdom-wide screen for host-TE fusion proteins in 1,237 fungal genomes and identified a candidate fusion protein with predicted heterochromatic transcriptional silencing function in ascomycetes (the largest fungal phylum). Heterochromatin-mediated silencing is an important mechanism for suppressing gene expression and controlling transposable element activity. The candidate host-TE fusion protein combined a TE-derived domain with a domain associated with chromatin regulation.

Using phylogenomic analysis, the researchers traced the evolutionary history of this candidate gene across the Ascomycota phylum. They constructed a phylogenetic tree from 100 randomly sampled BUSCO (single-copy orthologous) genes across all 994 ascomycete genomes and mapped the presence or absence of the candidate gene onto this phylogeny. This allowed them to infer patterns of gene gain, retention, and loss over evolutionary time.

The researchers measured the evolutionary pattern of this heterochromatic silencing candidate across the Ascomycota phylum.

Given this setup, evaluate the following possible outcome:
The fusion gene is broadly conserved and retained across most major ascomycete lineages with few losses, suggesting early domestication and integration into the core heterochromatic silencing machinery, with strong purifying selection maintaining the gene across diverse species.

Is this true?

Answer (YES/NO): NO